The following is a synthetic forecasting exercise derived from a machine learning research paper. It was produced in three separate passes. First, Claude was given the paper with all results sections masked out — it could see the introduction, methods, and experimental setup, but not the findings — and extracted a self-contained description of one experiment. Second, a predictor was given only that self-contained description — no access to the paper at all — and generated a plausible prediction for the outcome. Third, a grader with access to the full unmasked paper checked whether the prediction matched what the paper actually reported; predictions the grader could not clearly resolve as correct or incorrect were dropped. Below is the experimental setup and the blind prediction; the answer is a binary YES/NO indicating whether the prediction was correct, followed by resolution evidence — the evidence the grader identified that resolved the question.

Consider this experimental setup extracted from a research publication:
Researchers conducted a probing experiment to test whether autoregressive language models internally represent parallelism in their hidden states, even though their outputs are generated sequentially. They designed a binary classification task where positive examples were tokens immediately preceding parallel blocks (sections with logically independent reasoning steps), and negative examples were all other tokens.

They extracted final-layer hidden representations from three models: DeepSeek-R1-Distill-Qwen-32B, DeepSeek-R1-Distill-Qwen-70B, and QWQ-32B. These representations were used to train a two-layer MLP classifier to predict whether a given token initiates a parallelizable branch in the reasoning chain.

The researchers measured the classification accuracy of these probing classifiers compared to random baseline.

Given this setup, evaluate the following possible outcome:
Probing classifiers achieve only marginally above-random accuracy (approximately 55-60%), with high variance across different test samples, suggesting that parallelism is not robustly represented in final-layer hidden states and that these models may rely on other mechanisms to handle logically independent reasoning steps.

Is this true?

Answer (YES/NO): NO